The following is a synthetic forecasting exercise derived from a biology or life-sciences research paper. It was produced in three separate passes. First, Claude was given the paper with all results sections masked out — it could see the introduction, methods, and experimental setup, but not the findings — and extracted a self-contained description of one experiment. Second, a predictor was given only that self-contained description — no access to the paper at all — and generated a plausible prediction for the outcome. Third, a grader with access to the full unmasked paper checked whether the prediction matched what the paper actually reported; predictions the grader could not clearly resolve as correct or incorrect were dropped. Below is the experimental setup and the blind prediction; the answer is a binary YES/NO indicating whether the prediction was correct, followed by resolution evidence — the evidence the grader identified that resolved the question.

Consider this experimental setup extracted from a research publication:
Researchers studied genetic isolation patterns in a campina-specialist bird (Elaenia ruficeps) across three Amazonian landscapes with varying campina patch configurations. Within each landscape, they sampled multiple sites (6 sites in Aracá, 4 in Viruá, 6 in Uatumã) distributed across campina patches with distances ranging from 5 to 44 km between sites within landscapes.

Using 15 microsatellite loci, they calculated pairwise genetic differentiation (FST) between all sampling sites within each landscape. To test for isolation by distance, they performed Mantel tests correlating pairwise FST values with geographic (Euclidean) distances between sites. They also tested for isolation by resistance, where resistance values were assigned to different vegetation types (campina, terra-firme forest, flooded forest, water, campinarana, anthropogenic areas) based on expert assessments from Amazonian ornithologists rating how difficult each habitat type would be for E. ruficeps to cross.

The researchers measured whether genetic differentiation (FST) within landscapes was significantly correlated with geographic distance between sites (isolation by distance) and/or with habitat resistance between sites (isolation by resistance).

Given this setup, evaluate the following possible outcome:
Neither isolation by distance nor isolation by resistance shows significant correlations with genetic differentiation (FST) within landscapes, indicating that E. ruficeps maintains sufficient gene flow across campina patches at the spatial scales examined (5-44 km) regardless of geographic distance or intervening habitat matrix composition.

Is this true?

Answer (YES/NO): YES